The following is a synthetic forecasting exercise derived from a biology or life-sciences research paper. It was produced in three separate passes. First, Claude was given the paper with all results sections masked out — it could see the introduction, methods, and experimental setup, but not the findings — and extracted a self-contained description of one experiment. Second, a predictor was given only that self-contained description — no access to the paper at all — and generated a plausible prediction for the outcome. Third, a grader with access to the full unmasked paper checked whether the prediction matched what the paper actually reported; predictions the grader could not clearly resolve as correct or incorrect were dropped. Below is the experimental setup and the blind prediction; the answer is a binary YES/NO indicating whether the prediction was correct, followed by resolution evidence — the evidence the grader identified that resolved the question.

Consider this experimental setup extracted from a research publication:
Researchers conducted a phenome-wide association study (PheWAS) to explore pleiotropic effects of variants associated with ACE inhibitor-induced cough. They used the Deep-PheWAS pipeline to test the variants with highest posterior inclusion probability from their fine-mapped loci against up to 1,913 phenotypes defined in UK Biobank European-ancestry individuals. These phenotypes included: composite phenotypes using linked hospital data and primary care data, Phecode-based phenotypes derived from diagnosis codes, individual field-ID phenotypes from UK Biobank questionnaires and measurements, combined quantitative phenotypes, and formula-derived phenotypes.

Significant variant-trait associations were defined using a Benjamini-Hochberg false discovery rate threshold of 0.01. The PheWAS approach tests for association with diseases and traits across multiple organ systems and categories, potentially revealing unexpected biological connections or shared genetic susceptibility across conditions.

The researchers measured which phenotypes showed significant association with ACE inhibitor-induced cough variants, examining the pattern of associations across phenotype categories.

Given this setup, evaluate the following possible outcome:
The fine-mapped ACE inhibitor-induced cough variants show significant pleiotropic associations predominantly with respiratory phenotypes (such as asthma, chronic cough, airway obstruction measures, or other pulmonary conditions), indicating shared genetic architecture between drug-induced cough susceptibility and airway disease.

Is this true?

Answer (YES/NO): NO